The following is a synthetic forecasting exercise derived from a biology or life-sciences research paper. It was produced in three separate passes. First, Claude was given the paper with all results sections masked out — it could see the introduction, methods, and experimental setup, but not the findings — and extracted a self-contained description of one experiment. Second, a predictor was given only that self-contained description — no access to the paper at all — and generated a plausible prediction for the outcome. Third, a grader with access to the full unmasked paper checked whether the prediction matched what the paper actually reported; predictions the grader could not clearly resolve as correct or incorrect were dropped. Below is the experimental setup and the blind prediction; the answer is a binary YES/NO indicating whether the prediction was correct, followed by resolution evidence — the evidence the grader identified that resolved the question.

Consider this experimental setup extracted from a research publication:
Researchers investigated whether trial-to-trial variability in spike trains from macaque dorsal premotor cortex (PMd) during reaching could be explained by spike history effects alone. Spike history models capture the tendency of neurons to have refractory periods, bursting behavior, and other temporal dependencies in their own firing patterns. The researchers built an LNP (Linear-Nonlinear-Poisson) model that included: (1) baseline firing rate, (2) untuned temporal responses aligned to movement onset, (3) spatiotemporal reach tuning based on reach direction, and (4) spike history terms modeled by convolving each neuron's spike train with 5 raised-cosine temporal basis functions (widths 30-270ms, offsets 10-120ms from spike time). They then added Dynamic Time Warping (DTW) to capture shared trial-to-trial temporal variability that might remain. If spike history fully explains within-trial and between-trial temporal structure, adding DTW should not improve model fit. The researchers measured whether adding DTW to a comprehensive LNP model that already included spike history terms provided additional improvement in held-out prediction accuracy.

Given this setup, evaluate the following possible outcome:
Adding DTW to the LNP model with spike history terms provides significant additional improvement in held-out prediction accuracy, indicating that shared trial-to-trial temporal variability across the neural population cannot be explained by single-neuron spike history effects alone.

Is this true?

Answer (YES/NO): YES